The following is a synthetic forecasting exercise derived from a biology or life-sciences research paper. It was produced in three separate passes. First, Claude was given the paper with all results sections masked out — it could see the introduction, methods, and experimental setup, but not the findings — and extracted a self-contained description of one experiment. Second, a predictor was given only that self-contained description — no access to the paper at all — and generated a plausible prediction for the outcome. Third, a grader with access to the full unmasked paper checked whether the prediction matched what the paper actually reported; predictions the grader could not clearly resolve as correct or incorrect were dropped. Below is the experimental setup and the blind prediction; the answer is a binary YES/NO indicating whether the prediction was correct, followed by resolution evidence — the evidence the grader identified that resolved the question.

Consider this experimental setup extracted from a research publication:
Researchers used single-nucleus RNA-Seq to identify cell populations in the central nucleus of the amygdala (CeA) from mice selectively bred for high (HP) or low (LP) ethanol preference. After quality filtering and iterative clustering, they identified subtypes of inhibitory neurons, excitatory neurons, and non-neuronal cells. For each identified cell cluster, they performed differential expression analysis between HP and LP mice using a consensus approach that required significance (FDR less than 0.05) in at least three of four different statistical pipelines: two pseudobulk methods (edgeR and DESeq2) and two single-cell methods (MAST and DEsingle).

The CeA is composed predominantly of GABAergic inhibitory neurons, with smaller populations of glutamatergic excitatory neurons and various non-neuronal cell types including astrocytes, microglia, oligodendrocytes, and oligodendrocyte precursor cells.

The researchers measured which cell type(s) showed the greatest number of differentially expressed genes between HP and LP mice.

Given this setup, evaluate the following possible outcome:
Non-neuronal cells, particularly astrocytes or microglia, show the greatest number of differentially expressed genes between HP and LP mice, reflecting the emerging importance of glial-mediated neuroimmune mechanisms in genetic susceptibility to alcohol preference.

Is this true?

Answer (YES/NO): NO